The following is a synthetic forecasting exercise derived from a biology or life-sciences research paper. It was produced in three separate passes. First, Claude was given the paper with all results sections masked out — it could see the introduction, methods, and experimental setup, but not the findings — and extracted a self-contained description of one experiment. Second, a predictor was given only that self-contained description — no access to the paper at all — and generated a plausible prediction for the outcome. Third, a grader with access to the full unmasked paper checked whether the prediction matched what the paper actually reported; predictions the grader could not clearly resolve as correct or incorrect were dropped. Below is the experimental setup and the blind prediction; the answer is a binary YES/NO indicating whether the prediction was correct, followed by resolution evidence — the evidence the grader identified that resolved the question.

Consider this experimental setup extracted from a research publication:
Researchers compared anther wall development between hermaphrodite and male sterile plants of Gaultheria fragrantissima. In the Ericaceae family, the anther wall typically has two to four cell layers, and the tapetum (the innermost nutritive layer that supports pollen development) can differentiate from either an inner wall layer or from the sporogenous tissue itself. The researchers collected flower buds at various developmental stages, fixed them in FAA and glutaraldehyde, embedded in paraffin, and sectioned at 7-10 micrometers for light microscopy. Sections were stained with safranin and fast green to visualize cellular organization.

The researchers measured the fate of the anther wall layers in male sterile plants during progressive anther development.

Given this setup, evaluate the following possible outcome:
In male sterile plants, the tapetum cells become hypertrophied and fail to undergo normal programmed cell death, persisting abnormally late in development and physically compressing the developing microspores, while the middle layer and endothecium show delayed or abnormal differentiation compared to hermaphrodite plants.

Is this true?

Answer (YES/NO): NO